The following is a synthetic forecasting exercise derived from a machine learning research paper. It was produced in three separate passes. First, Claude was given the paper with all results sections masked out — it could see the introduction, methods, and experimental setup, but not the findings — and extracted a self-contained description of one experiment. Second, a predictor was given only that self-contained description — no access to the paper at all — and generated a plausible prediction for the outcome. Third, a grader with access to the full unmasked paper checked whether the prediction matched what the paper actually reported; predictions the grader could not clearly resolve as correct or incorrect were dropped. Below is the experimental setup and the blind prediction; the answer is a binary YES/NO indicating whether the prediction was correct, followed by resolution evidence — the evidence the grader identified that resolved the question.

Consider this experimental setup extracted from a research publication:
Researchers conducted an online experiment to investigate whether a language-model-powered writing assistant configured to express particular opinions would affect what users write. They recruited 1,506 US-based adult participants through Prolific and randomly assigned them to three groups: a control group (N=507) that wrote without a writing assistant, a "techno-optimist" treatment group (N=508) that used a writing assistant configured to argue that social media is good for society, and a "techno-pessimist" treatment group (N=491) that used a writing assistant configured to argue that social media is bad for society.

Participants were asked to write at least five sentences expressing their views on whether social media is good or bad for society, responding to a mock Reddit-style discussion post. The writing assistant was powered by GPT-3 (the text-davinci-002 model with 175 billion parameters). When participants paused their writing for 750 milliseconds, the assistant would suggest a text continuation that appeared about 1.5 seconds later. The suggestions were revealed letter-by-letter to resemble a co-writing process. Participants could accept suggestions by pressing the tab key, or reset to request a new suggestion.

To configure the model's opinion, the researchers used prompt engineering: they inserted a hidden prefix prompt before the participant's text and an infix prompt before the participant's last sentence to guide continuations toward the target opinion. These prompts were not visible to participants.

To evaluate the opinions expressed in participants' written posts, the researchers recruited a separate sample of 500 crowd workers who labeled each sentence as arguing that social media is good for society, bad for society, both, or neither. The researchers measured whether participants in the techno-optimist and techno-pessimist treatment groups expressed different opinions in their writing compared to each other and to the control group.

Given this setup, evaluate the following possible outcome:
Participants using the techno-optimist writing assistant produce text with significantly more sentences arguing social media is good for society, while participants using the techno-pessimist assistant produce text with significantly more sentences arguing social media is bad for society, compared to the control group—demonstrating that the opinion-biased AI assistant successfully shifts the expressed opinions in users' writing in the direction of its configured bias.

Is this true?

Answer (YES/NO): YES